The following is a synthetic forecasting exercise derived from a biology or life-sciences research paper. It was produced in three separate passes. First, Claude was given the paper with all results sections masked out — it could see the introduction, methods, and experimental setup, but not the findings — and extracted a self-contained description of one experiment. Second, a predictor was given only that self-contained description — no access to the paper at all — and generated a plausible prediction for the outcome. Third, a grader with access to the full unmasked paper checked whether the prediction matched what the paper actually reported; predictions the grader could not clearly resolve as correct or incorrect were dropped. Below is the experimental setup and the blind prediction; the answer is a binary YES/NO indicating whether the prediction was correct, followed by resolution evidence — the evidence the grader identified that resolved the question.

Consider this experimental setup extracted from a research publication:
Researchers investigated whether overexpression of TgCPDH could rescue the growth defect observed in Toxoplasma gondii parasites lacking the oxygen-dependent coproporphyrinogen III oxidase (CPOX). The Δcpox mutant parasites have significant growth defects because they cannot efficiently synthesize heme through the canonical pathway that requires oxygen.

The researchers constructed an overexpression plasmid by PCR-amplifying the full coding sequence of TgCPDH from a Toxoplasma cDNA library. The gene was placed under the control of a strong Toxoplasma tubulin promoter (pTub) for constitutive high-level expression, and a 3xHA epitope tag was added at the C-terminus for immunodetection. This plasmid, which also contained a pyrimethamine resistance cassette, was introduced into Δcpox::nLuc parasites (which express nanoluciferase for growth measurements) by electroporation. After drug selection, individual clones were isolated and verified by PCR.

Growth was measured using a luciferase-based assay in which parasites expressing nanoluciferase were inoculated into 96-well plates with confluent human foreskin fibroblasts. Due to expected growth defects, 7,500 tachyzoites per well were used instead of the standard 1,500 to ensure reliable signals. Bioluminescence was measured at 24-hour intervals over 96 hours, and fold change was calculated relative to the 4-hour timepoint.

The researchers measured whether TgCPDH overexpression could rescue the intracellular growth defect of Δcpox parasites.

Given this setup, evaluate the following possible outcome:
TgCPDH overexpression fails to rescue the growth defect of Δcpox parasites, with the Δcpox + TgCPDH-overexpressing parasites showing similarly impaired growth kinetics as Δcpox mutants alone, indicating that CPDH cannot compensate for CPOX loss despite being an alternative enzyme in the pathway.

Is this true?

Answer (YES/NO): YES